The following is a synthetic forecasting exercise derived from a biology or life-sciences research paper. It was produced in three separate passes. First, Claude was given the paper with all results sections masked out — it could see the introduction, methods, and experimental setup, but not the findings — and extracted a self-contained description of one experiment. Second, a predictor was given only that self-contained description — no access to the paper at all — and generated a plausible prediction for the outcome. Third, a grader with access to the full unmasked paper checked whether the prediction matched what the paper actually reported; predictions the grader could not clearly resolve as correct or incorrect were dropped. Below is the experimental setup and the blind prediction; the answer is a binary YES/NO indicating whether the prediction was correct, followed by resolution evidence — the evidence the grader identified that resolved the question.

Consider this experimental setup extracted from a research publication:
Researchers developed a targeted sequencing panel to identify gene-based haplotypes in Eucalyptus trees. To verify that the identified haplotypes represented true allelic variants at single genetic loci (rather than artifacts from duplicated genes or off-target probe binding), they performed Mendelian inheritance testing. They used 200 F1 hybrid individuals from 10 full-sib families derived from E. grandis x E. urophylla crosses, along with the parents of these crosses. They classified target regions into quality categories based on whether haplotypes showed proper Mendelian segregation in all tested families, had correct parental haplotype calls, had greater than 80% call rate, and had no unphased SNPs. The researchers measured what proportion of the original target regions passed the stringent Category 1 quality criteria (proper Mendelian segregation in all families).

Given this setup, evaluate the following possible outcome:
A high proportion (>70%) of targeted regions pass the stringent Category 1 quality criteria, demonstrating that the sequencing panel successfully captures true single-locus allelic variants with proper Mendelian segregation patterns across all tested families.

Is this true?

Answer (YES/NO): NO